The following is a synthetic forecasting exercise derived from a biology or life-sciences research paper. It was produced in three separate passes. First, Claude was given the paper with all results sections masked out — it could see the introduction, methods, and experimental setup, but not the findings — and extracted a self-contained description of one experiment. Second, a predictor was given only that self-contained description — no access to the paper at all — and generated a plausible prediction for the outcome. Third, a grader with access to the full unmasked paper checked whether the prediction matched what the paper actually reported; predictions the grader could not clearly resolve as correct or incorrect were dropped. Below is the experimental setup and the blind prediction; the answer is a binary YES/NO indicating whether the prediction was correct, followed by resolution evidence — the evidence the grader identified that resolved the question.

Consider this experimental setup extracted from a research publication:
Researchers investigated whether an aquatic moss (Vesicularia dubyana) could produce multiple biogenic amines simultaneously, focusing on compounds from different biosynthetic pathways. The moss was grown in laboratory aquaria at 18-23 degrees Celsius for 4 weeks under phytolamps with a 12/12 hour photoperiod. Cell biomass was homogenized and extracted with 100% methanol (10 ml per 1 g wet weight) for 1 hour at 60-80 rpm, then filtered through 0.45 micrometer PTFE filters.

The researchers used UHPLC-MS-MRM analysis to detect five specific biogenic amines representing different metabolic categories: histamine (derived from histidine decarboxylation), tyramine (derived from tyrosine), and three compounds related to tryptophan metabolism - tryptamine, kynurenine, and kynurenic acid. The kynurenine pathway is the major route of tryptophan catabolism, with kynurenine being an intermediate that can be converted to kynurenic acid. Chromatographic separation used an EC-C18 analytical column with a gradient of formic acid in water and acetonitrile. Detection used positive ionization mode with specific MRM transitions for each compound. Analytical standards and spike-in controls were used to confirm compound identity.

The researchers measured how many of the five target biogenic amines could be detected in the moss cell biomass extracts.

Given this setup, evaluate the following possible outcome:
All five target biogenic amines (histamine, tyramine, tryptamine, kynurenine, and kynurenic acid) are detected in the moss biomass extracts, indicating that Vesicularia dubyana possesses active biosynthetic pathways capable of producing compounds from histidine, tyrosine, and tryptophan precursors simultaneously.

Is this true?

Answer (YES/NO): YES